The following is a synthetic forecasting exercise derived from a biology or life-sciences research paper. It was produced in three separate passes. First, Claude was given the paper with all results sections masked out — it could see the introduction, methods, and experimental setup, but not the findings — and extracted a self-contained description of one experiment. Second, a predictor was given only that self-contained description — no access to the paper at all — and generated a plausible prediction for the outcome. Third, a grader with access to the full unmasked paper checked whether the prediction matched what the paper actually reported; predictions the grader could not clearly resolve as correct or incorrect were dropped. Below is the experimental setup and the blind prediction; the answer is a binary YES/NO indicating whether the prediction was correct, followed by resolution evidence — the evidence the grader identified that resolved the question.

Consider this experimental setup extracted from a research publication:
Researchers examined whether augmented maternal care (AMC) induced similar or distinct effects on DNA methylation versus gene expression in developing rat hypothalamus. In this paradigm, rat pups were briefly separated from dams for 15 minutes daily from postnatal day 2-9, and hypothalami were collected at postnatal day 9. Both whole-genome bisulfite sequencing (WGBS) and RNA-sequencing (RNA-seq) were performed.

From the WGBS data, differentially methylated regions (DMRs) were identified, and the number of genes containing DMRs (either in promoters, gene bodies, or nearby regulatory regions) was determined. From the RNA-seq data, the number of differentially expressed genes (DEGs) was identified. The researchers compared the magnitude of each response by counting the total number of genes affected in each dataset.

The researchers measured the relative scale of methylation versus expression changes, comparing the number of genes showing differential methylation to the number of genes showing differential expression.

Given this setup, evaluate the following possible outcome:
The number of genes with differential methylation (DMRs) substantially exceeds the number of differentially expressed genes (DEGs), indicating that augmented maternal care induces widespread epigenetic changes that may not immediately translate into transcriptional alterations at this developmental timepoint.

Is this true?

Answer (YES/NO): YES